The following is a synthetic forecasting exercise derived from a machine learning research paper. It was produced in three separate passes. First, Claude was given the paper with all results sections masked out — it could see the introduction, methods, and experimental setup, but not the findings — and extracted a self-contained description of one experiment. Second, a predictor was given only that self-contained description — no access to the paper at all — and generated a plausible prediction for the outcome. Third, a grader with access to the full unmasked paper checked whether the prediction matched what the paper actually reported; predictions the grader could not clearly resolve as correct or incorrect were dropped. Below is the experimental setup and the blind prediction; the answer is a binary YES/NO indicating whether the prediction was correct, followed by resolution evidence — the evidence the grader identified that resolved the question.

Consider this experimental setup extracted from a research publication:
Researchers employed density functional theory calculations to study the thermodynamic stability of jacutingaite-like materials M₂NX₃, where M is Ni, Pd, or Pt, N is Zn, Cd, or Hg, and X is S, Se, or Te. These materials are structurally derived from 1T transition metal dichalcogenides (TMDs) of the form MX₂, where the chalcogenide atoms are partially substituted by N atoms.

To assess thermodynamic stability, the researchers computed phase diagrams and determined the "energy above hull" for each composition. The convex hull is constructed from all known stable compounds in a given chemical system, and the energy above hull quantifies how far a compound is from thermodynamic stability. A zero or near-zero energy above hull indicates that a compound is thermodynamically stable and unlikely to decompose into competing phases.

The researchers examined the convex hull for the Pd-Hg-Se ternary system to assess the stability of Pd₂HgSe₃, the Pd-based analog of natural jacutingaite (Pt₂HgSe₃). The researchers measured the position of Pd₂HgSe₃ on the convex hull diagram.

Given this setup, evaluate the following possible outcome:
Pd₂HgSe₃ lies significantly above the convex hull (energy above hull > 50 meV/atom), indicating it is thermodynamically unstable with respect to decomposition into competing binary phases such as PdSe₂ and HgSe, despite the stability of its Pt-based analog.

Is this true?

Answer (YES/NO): NO